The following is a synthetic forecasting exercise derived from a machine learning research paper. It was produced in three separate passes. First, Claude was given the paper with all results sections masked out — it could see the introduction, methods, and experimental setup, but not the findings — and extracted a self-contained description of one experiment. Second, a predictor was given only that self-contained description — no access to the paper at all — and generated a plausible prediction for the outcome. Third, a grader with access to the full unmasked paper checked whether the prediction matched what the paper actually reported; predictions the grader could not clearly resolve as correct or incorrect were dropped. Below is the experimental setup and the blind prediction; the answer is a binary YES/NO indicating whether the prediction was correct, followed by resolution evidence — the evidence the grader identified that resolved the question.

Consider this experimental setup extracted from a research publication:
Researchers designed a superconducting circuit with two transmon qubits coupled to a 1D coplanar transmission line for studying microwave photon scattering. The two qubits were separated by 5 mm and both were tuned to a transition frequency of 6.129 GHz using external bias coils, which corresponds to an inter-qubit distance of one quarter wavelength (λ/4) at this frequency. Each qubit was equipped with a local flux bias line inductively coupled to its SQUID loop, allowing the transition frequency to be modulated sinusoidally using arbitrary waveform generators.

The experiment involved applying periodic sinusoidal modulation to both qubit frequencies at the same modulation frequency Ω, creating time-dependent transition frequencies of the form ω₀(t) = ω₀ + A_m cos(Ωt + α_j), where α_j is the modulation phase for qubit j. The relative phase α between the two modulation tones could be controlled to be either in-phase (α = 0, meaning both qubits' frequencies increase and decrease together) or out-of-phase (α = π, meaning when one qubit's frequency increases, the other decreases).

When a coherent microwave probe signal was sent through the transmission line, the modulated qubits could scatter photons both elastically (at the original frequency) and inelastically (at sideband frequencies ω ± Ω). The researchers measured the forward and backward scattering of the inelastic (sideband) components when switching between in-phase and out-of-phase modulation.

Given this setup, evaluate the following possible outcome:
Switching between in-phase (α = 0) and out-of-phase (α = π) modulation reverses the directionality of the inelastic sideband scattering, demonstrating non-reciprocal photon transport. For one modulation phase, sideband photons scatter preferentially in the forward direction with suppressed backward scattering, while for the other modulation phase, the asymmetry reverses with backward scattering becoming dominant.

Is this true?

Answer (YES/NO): YES